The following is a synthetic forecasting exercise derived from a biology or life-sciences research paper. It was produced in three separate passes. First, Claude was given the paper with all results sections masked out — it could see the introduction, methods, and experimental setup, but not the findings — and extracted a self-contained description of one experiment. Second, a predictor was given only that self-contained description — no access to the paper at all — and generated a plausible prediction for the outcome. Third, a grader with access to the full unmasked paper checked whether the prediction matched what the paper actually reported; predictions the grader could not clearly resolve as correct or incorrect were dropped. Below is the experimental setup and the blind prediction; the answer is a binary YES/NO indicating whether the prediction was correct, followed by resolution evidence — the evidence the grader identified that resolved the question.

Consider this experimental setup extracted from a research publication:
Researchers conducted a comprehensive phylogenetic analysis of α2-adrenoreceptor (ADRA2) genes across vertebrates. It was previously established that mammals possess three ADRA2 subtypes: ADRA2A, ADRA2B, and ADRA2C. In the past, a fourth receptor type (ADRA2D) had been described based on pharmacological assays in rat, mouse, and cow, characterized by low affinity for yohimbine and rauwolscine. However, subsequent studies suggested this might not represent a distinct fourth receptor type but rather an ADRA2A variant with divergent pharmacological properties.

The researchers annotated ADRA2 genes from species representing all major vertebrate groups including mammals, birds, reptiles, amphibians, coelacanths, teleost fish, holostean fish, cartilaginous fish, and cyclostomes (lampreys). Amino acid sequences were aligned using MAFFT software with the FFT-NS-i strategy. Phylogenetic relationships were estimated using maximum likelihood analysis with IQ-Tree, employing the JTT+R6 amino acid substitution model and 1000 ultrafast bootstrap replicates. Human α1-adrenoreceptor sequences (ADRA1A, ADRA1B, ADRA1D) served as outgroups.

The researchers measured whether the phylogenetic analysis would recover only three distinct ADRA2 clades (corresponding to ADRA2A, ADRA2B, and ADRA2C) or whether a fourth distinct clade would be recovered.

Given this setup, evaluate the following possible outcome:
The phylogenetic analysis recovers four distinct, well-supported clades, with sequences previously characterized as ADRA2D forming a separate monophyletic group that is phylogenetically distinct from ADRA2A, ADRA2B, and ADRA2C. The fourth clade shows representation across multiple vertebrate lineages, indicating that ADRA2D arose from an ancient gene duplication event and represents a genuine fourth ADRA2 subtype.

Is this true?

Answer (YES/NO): NO